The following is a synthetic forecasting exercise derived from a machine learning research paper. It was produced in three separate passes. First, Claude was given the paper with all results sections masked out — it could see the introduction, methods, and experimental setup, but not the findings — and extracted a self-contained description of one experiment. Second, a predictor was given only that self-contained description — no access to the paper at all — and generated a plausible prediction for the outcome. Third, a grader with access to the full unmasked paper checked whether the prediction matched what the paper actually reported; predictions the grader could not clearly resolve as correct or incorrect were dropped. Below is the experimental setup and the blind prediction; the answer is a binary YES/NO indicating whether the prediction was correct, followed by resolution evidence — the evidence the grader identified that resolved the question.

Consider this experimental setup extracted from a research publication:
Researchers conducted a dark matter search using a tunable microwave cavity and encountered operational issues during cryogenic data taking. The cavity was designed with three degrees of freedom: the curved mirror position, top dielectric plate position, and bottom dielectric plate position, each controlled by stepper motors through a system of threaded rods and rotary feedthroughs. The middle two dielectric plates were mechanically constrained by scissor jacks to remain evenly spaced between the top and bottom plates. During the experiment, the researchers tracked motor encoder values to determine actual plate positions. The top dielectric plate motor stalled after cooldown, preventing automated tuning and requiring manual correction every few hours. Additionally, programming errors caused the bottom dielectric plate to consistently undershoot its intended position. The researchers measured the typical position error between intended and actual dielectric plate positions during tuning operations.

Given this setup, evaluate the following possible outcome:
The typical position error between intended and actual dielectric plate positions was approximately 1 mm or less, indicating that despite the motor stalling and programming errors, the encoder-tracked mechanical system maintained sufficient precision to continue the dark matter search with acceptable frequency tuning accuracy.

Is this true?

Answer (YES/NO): NO